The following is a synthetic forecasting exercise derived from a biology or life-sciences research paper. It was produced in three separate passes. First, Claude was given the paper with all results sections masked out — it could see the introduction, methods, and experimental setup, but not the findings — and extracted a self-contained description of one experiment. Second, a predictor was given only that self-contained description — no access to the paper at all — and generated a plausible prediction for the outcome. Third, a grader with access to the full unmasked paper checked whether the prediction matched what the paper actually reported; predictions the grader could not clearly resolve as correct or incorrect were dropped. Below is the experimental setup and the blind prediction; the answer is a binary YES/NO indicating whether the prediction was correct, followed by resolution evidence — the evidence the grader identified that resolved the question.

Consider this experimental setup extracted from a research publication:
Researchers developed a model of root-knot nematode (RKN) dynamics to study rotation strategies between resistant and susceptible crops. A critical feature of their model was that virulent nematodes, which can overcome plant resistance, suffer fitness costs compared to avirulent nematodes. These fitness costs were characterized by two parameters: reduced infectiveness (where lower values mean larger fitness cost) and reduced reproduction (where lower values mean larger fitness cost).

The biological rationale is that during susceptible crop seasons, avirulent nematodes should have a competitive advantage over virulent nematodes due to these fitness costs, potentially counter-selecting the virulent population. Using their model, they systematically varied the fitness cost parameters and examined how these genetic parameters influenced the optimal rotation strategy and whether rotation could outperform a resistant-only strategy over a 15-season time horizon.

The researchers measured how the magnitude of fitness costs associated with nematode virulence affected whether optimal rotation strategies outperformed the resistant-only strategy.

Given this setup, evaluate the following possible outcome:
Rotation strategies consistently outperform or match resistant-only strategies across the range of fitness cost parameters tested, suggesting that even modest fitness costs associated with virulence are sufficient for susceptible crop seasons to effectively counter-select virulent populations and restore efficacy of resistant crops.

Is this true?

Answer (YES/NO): NO